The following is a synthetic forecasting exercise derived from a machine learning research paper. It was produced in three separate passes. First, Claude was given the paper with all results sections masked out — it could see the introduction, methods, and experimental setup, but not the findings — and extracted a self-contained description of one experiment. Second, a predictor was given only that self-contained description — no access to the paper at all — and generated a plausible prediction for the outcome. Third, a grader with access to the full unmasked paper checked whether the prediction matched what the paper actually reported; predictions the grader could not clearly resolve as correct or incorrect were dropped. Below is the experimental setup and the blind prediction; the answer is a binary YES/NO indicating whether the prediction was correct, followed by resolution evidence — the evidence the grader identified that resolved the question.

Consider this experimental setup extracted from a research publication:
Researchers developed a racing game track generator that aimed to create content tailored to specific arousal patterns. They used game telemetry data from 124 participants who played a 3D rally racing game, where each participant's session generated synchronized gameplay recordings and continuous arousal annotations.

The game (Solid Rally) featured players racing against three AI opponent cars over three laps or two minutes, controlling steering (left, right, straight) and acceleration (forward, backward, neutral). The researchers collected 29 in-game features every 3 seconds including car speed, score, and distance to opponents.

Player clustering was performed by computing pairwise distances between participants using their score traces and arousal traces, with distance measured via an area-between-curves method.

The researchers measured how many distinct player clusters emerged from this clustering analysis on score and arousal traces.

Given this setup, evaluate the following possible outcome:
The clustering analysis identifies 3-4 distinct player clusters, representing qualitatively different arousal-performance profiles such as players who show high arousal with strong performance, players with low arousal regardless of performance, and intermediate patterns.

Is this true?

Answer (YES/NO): YES